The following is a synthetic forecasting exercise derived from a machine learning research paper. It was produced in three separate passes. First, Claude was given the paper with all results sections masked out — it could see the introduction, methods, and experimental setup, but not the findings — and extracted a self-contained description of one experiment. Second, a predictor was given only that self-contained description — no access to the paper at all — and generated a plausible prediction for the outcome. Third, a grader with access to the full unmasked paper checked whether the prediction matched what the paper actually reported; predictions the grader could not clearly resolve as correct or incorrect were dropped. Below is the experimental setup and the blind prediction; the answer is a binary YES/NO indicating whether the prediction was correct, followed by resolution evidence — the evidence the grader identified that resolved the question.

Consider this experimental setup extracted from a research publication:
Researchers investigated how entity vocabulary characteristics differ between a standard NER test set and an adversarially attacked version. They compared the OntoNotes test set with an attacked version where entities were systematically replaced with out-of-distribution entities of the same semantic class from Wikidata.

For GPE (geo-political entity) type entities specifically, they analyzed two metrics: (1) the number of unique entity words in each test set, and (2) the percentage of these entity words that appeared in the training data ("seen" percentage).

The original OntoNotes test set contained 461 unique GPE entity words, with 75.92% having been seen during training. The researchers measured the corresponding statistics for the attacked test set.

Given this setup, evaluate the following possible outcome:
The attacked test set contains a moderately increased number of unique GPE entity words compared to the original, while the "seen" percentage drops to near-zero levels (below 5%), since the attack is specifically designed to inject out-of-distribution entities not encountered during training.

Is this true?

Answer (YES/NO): NO